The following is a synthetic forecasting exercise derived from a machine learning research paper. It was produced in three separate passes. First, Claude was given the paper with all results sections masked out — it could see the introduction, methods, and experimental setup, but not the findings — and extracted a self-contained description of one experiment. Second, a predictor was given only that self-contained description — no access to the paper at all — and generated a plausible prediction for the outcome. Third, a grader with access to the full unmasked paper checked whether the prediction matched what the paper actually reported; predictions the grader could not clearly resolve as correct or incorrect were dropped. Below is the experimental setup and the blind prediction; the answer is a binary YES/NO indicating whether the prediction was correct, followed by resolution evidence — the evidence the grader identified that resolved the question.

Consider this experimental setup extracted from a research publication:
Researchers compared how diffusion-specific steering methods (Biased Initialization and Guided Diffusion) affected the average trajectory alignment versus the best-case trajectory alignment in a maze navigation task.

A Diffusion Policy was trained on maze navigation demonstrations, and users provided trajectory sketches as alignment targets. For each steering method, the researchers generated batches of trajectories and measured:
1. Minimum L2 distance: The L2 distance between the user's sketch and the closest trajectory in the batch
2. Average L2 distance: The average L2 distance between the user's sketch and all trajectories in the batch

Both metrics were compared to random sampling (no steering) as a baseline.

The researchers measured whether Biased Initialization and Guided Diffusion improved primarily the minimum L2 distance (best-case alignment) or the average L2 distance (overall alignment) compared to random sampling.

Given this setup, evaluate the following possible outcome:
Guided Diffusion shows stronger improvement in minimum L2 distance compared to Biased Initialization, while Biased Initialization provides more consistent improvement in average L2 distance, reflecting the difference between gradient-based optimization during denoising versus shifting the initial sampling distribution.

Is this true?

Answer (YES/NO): NO